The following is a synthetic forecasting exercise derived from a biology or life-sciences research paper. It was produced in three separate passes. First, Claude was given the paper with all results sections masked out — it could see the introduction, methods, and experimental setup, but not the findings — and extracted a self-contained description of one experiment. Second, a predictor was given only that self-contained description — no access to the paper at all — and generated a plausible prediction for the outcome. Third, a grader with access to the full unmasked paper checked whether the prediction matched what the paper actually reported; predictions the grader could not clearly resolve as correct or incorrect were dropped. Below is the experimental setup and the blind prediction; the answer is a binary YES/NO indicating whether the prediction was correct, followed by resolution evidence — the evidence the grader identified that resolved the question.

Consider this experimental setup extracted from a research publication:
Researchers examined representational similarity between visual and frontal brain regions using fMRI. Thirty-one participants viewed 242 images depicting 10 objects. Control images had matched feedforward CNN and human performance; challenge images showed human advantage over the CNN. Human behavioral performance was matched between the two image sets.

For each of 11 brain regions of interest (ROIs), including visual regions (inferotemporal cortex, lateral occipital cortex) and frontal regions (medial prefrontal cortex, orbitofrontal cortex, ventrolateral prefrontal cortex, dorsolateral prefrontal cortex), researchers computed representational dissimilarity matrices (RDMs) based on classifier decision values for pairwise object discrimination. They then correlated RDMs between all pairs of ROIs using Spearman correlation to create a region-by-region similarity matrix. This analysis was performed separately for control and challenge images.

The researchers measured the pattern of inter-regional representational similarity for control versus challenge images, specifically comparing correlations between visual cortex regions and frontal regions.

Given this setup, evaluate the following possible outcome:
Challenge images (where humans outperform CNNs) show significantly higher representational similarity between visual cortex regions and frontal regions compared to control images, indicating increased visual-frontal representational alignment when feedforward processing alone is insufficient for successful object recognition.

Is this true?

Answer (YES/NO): NO